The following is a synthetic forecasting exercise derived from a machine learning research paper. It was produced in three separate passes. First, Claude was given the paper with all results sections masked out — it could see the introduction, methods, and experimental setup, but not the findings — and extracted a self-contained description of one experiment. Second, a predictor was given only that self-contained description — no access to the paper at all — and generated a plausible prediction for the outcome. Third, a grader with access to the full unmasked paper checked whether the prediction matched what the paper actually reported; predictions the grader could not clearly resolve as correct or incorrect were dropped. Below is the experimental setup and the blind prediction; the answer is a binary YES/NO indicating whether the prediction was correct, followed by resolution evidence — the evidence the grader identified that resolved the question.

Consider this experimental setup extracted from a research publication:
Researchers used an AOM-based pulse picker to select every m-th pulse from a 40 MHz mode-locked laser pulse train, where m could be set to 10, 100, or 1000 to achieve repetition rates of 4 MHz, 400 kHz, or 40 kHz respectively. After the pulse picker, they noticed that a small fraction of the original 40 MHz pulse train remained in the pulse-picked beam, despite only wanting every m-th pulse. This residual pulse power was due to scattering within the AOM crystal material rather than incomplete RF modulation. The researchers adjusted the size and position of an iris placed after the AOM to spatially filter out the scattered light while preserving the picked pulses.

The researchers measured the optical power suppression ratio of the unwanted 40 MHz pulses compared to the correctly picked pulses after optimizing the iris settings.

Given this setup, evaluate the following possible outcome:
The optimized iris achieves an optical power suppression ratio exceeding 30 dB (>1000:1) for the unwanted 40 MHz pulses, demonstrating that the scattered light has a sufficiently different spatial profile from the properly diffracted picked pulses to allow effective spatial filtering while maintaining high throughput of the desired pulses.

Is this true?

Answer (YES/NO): NO